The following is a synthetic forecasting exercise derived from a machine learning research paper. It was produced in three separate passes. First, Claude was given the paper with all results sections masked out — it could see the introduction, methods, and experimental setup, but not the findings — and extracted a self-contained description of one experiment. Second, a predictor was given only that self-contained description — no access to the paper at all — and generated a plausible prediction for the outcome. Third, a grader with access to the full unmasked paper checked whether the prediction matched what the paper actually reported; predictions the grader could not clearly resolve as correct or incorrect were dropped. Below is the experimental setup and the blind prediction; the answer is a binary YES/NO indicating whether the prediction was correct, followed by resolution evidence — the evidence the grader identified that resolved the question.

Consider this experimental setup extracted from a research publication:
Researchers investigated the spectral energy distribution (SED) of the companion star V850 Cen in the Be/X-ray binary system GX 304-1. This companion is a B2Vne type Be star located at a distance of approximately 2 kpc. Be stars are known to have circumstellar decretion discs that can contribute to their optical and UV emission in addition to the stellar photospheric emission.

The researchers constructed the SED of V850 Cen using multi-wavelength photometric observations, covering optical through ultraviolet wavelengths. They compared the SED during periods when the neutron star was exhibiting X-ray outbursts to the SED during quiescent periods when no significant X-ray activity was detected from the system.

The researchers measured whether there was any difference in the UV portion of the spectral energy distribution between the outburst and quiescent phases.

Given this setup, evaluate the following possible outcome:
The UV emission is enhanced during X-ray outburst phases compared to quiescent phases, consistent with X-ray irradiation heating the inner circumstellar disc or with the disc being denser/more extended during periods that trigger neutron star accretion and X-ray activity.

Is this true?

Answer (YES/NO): YES